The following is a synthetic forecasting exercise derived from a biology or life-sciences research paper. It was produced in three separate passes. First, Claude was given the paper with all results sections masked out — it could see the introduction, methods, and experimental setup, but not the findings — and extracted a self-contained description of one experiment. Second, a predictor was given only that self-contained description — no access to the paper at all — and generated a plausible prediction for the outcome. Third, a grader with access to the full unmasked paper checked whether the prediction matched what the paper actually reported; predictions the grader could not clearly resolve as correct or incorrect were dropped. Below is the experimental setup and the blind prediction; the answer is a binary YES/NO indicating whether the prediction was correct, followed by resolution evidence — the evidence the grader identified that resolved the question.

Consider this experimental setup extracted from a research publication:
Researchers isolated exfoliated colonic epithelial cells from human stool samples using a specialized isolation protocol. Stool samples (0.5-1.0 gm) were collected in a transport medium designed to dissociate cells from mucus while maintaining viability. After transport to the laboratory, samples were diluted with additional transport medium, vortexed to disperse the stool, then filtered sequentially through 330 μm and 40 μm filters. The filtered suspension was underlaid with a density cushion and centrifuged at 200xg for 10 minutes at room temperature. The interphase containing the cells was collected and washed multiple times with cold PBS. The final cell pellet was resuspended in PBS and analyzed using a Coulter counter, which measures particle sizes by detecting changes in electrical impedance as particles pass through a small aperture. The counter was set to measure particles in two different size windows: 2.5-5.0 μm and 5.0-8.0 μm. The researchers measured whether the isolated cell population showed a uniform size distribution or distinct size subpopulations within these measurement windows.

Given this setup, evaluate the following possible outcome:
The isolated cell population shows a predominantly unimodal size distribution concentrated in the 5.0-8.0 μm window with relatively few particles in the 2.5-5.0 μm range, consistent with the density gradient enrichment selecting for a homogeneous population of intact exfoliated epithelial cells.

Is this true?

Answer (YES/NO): NO